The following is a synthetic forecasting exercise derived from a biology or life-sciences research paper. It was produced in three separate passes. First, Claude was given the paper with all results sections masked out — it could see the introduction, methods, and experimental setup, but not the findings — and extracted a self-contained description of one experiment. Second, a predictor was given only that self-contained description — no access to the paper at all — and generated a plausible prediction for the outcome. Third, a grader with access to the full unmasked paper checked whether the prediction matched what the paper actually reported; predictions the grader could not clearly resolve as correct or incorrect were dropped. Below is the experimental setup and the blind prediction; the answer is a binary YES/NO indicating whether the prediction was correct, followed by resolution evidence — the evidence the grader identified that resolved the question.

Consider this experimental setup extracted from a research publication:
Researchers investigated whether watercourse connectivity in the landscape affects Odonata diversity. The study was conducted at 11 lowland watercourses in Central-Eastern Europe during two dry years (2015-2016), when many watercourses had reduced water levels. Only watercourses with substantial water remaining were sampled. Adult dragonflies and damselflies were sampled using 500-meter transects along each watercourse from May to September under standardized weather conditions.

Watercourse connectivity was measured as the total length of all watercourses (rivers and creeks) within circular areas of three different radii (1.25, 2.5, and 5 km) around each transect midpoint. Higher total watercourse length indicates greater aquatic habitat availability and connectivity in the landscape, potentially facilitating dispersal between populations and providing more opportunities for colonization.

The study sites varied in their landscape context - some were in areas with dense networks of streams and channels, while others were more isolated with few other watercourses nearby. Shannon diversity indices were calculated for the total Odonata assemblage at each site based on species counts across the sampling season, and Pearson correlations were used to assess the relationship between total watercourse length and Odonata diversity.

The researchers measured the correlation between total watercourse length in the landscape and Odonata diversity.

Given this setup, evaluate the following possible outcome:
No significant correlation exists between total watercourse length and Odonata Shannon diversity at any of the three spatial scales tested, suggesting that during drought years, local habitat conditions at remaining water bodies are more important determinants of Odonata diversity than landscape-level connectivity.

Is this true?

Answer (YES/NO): NO